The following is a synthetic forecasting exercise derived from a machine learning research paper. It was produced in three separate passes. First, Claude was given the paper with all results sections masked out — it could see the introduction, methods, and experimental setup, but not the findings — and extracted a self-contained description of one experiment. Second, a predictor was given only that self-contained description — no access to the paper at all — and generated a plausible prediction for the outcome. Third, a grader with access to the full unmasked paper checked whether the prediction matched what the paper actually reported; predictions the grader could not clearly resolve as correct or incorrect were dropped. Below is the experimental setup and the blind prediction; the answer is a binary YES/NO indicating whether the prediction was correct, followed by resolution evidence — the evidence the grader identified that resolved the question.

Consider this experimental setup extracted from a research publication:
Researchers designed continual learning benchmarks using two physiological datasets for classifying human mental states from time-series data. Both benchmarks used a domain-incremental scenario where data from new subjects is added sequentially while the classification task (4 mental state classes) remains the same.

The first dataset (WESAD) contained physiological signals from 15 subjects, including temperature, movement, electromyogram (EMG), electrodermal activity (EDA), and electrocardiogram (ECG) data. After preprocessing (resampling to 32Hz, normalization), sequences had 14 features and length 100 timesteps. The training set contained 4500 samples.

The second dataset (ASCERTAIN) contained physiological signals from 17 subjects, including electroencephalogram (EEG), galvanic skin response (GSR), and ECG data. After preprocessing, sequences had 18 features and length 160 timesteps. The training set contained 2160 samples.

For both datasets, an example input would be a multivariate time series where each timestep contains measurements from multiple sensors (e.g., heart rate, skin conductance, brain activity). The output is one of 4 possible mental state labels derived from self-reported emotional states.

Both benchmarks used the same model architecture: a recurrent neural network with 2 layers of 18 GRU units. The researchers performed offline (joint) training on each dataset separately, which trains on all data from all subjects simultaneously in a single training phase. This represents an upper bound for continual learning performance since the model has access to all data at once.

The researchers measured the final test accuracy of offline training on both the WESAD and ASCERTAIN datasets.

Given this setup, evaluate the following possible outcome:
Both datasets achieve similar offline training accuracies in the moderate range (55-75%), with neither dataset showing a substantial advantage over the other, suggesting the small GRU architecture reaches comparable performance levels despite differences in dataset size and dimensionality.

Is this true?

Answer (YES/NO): NO